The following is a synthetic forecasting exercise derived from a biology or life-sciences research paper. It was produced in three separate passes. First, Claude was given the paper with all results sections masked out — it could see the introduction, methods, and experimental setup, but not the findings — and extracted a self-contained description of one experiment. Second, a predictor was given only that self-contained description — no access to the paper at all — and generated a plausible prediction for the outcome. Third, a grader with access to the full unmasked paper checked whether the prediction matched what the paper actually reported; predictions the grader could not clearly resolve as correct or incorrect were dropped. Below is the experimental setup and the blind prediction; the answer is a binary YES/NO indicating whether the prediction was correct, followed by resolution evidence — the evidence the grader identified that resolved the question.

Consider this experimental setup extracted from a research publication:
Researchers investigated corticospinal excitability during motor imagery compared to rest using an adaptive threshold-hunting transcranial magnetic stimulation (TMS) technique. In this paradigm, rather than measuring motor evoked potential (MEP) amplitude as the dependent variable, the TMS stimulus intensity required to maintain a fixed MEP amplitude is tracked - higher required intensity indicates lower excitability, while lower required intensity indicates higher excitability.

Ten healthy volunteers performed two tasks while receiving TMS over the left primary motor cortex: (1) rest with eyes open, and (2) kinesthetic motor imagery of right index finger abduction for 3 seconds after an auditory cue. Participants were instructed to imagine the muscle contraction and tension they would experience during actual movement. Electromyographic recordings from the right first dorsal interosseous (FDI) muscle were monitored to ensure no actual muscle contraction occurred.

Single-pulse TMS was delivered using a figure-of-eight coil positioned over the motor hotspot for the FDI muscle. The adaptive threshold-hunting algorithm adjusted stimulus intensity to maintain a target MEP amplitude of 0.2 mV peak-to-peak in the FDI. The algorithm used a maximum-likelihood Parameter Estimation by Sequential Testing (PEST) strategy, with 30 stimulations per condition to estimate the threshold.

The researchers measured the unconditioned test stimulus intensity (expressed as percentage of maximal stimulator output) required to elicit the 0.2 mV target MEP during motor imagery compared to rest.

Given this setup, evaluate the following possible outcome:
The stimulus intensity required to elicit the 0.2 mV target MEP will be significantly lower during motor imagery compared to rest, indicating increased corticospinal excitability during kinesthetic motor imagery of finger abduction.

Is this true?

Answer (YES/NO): YES